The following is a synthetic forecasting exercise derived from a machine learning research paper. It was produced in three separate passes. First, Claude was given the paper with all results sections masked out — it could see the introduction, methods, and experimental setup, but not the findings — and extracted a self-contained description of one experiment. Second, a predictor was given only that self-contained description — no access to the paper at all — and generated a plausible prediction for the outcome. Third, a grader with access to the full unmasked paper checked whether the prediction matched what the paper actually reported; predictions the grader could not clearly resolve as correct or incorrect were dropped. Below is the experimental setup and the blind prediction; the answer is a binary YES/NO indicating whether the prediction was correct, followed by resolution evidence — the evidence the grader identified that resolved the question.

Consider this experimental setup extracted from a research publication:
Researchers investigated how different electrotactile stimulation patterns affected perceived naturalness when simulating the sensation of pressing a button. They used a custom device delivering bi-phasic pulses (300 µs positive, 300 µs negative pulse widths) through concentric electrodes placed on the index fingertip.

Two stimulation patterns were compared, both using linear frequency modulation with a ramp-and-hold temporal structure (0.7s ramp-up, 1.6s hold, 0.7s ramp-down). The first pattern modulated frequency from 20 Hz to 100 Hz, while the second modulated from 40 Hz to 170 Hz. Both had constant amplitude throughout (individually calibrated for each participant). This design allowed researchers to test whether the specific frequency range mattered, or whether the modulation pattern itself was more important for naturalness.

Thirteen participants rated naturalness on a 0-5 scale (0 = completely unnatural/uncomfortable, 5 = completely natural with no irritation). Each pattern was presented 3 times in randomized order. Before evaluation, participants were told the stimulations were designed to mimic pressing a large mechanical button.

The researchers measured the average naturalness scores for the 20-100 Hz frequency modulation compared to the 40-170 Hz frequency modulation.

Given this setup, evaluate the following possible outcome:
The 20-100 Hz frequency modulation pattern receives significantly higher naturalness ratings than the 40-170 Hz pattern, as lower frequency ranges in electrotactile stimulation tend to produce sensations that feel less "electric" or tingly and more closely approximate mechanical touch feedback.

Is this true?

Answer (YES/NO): NO